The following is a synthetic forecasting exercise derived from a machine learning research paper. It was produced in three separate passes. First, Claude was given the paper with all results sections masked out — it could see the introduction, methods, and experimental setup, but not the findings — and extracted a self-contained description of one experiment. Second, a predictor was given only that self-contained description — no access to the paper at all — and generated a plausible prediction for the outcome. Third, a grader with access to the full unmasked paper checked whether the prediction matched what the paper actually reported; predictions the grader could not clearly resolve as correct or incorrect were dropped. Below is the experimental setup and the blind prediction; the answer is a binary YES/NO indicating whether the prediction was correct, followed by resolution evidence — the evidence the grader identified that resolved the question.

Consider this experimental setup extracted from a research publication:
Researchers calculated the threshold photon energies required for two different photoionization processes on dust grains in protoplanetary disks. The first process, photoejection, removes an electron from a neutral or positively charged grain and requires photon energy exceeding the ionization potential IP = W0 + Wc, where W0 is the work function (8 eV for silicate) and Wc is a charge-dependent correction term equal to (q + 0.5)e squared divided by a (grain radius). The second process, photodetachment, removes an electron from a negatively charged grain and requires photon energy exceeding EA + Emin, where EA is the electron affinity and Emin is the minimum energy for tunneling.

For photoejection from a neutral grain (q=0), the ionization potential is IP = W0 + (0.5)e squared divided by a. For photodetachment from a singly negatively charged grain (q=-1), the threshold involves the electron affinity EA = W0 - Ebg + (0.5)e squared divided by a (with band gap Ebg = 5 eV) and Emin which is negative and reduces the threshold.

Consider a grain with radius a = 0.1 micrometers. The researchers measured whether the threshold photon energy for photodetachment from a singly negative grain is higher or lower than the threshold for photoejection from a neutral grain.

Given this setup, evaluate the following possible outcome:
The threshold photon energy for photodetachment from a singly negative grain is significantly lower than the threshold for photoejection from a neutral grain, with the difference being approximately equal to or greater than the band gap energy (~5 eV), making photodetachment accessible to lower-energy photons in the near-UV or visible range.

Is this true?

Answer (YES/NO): YES